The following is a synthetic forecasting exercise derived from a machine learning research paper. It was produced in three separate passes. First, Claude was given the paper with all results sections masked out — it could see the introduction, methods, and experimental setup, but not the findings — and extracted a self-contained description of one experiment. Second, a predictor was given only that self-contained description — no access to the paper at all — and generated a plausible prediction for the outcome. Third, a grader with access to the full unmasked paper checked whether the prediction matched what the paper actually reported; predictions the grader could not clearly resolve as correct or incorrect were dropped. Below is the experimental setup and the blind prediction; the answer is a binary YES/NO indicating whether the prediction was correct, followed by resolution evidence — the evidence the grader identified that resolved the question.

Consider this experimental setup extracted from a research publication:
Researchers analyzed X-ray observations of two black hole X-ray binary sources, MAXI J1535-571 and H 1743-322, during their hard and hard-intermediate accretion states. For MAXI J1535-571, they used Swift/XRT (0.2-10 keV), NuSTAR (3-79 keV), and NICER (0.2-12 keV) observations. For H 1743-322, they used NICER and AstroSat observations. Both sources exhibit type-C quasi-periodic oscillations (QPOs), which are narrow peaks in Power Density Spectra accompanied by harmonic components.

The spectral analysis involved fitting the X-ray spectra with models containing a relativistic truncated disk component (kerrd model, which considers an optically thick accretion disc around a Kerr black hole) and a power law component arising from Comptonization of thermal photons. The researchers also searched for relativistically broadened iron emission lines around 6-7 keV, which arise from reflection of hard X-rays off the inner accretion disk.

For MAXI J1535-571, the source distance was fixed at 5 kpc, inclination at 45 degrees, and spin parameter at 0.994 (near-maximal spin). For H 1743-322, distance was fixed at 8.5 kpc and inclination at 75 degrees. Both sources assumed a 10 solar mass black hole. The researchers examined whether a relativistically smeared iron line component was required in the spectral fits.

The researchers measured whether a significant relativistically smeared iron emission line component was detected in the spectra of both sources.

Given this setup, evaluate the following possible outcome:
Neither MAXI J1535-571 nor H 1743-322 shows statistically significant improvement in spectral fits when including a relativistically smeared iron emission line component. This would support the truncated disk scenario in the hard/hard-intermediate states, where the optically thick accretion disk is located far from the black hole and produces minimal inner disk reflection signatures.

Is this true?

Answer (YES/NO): NO